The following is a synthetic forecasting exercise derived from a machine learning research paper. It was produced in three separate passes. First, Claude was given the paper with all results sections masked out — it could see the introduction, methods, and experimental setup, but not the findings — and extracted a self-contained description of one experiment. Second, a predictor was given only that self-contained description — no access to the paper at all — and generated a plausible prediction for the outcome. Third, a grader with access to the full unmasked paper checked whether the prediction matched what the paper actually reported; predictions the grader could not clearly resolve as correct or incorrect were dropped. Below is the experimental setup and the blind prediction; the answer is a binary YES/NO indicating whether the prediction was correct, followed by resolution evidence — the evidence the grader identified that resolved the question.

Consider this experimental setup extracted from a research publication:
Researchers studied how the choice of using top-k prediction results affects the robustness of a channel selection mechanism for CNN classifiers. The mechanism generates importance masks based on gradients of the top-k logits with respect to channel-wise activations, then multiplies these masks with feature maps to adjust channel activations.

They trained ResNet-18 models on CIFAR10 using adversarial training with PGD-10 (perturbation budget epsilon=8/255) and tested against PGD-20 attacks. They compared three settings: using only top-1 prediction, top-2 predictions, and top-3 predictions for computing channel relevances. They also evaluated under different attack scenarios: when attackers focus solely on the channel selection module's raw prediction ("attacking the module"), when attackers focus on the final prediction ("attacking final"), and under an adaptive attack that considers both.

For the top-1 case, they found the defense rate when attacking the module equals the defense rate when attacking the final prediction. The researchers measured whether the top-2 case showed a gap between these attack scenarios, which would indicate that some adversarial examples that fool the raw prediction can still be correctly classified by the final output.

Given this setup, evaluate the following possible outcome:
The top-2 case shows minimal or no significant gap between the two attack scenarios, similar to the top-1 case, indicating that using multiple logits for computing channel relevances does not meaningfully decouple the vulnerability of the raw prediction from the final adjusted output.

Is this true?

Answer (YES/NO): NO